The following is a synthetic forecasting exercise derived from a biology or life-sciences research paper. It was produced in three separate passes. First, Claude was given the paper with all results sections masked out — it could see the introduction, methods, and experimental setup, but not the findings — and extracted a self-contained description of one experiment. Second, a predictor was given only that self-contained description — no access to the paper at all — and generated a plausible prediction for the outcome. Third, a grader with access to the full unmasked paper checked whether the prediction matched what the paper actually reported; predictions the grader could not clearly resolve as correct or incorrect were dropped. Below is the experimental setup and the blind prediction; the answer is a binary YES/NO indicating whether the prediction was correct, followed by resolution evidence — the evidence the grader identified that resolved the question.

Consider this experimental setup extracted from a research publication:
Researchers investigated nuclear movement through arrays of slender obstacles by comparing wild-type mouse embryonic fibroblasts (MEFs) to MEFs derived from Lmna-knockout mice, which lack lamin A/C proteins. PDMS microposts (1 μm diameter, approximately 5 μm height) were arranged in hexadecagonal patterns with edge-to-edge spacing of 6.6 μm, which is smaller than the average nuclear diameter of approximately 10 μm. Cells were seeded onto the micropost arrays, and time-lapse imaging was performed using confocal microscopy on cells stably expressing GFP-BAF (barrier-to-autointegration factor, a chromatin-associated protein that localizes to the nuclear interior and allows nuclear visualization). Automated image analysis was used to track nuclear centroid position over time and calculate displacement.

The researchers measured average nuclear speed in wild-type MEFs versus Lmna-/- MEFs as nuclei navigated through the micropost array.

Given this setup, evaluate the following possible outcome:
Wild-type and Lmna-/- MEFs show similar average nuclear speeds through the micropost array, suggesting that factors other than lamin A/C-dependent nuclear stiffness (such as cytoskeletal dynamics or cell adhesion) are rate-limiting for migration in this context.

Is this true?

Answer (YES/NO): NO